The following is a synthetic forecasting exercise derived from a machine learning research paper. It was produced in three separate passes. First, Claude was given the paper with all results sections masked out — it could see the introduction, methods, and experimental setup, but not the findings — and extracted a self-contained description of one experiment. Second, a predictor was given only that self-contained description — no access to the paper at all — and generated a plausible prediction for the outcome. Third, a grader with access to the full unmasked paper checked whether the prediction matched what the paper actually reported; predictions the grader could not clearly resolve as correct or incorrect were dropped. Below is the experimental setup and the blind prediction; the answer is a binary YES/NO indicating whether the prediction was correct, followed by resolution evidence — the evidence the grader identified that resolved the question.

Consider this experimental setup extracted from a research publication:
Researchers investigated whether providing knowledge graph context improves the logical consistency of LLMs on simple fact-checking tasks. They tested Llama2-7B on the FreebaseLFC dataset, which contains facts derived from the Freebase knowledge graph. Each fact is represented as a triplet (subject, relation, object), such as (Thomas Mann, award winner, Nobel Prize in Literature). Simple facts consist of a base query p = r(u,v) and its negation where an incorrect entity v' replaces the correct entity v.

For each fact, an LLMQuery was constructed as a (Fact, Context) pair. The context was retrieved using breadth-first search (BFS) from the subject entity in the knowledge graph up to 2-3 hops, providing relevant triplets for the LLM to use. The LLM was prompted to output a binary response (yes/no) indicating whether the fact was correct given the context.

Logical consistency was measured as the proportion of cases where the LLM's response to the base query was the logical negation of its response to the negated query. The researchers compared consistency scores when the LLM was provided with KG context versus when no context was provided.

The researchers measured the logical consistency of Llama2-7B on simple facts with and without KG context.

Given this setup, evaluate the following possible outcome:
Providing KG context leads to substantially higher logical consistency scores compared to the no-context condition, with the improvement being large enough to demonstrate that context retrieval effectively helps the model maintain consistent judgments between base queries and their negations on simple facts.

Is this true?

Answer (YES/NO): YES